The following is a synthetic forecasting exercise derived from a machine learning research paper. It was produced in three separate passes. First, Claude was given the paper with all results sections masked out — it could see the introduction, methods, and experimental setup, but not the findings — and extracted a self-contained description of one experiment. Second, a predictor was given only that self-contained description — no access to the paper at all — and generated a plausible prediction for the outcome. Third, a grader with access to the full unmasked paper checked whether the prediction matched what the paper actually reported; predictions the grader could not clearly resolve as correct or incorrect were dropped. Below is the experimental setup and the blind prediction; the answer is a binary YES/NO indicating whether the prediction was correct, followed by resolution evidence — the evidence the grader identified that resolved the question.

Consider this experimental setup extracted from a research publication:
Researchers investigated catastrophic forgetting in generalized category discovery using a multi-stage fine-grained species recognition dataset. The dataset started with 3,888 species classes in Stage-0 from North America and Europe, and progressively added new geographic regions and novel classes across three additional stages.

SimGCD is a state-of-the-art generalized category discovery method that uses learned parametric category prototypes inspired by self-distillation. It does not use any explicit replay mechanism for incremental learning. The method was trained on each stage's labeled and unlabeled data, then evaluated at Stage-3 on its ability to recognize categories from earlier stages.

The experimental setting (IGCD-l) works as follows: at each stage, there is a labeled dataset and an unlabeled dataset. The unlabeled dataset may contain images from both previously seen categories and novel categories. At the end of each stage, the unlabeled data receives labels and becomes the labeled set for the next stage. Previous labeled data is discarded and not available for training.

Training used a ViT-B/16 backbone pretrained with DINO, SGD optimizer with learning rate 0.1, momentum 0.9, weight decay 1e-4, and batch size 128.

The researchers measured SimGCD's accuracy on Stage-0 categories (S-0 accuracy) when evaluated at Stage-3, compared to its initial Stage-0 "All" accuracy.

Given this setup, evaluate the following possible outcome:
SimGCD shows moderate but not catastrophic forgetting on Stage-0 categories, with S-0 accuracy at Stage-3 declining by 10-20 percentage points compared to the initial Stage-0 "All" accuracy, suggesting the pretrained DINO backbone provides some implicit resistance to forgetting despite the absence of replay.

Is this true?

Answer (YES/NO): NO